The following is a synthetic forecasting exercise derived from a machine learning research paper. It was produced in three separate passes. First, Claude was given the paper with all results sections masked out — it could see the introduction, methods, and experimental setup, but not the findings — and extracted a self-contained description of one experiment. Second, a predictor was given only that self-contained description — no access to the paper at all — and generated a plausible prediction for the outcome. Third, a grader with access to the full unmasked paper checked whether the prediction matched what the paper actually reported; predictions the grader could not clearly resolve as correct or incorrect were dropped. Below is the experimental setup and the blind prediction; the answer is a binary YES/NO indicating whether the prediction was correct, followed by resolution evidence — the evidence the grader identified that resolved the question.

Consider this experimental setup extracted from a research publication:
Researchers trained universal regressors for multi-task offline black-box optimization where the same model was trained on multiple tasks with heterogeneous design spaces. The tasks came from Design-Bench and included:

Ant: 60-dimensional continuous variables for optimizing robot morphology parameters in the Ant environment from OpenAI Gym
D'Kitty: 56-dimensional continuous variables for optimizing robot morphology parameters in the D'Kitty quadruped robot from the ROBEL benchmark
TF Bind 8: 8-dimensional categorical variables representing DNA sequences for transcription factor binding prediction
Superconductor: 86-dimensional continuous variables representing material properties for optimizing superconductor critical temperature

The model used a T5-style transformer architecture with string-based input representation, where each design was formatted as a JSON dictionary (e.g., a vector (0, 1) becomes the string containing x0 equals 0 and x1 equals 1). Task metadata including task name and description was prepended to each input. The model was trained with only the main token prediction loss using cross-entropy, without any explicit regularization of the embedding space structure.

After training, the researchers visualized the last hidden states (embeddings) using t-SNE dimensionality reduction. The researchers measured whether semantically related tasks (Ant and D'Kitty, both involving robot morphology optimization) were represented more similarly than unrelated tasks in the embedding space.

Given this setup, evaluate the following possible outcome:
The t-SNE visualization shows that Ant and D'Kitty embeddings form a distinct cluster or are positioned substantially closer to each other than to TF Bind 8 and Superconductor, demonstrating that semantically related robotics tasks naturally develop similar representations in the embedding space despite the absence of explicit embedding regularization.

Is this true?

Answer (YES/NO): NO